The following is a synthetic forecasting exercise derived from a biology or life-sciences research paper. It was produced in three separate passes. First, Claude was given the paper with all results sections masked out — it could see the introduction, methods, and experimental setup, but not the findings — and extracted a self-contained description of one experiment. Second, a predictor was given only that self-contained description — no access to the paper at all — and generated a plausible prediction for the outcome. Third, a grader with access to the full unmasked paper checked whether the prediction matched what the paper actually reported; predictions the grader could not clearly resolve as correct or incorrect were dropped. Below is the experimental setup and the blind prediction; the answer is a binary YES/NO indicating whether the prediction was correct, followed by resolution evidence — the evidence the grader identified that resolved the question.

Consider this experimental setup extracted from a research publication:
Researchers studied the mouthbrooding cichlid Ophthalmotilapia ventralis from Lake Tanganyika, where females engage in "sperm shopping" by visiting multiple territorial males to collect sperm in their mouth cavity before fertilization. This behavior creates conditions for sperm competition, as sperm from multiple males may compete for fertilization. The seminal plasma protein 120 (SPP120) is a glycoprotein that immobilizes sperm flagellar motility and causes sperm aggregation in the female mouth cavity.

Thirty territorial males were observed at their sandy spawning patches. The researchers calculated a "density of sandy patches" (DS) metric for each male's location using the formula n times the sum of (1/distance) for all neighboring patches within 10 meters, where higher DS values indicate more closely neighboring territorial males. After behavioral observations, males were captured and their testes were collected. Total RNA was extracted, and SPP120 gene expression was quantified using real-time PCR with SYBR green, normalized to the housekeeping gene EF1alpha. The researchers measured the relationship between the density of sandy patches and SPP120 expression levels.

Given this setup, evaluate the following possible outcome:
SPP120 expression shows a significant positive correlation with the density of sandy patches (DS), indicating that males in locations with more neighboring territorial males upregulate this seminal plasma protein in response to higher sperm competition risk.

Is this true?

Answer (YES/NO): NO